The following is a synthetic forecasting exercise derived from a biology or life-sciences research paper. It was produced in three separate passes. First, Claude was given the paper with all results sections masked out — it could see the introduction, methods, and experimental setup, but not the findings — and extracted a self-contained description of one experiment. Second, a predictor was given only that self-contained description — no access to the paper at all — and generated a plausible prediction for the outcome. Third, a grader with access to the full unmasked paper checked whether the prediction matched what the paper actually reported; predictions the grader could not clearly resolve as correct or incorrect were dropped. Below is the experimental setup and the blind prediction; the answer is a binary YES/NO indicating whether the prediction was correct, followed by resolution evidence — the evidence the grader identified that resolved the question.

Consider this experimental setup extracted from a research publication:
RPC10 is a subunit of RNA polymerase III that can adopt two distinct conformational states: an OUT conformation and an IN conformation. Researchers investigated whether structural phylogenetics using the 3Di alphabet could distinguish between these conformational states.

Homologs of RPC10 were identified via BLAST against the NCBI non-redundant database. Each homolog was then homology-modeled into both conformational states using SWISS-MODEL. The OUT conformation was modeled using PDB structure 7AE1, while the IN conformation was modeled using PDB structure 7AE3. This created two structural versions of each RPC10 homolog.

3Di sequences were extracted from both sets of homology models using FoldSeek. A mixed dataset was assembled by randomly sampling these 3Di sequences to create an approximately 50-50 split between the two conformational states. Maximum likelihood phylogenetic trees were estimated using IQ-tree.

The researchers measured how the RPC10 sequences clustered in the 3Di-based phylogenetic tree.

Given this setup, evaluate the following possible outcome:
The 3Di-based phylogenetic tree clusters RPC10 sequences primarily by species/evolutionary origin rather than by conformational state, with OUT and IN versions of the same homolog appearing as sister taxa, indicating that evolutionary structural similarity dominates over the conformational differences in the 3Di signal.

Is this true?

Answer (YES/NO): NO